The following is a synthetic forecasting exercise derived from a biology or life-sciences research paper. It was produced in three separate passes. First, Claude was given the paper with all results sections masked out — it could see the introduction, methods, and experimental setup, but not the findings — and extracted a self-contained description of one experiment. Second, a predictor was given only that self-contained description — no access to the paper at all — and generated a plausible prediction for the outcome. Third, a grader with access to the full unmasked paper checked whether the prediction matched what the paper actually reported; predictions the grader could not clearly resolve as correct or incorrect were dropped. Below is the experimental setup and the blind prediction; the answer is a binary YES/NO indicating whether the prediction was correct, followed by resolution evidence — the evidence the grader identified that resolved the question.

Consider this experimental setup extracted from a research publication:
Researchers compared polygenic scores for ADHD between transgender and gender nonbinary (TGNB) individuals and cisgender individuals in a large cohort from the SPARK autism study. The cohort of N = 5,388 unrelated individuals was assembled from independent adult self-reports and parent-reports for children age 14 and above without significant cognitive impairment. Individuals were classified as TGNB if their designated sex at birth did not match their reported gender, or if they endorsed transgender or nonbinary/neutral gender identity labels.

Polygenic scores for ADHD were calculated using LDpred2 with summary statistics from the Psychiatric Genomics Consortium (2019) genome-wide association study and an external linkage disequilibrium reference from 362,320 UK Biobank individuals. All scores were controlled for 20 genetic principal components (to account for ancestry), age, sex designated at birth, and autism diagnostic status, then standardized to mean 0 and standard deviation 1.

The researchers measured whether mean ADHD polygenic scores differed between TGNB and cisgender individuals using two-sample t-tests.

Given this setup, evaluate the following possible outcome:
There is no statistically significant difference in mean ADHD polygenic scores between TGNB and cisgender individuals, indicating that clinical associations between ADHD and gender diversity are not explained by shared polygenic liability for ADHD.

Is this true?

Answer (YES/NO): YES